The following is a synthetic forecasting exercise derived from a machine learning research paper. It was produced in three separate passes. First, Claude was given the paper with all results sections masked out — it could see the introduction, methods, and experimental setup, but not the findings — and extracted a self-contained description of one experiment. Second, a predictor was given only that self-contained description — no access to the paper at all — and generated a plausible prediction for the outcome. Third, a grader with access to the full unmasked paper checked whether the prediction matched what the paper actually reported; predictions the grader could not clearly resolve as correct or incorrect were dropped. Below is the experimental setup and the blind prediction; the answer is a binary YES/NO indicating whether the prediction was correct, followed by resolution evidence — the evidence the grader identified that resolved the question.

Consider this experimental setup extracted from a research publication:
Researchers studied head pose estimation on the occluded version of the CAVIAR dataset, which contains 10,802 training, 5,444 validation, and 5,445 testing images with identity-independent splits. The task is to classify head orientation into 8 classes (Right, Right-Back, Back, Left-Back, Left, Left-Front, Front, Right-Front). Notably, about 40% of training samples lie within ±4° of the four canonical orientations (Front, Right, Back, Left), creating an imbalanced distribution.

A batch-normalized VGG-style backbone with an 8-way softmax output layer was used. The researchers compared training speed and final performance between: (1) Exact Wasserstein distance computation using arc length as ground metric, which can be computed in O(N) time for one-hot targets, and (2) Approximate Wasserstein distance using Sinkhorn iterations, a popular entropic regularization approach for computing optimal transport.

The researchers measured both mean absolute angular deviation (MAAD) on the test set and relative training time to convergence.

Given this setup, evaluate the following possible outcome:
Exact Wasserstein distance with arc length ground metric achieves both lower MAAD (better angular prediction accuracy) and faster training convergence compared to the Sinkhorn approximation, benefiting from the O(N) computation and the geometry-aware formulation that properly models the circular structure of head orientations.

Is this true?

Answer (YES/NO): YES